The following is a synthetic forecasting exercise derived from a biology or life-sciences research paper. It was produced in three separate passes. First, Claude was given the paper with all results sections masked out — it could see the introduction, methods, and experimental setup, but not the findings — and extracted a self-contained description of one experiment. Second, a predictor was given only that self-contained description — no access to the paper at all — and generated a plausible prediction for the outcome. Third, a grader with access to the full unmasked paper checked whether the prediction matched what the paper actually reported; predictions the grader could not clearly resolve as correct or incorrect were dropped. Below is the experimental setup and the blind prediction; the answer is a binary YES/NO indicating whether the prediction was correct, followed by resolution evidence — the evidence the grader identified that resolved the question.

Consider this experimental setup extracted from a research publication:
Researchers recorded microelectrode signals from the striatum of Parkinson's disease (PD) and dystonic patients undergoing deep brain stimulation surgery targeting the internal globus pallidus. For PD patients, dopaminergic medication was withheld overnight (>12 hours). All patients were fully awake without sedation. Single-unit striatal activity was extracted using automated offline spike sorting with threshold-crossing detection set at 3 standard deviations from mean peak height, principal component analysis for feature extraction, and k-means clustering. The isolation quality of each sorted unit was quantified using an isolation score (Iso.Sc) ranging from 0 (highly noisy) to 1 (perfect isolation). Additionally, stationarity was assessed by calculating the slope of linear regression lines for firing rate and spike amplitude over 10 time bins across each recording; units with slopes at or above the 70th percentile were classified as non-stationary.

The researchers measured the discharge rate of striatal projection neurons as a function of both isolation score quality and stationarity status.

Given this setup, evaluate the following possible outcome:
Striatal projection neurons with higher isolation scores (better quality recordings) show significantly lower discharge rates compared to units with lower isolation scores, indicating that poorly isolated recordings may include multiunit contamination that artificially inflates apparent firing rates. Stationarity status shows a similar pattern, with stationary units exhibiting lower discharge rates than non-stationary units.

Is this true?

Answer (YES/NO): YES